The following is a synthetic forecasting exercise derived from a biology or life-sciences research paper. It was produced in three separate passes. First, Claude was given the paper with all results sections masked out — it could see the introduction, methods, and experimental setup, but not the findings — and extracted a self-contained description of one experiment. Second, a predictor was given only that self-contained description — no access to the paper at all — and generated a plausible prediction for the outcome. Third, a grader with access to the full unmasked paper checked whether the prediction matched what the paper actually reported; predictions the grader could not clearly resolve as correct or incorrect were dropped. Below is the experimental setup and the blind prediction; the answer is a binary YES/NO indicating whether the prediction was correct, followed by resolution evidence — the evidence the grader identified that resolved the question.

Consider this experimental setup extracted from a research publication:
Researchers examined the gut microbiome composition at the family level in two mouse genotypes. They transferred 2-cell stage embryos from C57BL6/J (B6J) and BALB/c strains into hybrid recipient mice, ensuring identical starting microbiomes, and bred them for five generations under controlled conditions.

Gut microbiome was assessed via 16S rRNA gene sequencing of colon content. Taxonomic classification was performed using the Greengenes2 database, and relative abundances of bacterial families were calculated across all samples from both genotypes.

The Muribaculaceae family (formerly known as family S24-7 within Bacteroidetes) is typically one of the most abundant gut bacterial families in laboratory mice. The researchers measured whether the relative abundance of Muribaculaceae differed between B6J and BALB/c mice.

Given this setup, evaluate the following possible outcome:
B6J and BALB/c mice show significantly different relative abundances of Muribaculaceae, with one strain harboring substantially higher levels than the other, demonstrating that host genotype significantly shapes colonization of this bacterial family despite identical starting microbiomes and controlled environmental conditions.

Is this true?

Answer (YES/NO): YES